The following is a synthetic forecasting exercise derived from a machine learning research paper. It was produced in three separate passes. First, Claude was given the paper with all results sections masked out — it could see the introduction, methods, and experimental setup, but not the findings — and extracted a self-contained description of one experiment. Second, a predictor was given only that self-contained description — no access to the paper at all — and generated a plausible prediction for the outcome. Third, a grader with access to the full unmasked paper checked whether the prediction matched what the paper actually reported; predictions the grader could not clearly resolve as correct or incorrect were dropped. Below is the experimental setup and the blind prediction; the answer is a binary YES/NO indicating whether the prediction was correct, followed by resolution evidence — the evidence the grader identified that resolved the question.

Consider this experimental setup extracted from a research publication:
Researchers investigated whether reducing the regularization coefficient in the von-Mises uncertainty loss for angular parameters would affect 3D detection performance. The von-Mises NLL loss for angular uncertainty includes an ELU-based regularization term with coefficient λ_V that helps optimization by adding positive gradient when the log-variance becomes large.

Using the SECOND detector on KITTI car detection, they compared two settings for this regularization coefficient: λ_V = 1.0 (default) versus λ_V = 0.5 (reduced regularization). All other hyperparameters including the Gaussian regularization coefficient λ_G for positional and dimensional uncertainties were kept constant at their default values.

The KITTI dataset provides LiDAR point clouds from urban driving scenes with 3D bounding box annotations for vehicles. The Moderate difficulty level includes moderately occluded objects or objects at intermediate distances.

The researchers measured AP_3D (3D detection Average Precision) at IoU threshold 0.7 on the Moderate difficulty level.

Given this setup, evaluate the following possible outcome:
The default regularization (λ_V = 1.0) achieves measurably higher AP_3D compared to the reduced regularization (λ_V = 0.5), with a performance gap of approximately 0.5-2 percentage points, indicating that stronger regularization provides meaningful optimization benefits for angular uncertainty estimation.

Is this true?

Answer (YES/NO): NO